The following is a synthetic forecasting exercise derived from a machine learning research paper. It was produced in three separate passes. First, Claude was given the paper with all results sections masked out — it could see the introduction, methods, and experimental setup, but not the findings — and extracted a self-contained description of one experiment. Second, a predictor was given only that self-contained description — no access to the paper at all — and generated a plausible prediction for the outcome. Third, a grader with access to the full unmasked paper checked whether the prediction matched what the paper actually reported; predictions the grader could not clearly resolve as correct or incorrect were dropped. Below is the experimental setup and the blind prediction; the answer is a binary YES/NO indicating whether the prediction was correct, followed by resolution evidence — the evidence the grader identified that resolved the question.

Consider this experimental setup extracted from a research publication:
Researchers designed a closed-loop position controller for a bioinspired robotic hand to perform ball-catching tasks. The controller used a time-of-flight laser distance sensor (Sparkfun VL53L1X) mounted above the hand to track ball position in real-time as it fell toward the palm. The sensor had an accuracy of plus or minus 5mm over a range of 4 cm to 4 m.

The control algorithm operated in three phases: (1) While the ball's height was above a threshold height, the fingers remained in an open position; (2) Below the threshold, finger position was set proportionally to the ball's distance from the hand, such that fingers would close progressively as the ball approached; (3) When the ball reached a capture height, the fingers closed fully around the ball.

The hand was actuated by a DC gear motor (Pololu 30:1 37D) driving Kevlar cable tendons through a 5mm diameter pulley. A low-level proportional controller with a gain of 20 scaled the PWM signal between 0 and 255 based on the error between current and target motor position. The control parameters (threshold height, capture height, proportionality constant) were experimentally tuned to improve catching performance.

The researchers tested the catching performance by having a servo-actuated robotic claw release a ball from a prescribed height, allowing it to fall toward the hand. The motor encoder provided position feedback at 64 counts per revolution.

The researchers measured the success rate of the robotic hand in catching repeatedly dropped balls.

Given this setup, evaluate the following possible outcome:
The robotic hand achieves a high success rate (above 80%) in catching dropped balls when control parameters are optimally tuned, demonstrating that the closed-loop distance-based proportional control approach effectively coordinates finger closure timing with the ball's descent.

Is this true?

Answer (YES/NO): NO